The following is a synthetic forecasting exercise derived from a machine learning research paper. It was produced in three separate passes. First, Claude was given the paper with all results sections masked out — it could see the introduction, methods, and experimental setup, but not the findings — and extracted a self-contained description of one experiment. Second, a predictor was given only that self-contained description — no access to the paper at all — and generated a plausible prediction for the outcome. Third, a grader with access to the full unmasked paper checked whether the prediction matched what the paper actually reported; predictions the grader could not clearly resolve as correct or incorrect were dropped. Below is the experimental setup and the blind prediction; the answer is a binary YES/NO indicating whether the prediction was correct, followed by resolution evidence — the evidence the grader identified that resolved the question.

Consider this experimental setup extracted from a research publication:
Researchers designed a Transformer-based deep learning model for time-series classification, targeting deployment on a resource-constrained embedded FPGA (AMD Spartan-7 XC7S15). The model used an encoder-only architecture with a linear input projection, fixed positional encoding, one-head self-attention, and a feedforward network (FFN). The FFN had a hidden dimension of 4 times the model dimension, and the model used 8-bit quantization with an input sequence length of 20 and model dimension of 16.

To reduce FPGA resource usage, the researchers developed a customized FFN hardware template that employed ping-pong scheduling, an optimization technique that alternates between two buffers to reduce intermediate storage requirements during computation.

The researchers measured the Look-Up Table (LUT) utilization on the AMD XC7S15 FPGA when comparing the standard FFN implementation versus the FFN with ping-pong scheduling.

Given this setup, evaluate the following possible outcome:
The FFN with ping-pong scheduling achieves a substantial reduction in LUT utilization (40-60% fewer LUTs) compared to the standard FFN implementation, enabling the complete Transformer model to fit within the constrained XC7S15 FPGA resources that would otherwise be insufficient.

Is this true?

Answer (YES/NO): NO